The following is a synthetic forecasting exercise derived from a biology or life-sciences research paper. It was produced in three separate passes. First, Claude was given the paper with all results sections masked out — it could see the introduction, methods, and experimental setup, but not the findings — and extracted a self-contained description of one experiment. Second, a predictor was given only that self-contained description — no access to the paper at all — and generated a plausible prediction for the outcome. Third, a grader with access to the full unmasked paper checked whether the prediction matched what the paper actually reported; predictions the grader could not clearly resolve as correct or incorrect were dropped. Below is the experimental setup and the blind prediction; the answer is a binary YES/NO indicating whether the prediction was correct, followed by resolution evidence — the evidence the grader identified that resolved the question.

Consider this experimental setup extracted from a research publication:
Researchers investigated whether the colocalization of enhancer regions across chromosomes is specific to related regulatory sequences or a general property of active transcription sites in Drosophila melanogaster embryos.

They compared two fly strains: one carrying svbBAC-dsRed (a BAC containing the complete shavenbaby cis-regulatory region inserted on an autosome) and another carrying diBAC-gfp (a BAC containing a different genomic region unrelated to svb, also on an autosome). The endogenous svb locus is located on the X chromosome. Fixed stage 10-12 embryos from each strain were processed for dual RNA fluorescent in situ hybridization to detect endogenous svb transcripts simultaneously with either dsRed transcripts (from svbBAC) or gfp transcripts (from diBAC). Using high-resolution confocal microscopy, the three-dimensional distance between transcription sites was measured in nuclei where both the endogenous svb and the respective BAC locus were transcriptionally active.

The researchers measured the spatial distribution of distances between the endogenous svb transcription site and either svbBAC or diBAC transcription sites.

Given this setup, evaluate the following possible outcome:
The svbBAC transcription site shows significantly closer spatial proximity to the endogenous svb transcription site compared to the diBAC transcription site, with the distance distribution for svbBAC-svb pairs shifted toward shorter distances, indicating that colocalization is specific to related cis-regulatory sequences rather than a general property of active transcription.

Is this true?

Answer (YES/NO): YES